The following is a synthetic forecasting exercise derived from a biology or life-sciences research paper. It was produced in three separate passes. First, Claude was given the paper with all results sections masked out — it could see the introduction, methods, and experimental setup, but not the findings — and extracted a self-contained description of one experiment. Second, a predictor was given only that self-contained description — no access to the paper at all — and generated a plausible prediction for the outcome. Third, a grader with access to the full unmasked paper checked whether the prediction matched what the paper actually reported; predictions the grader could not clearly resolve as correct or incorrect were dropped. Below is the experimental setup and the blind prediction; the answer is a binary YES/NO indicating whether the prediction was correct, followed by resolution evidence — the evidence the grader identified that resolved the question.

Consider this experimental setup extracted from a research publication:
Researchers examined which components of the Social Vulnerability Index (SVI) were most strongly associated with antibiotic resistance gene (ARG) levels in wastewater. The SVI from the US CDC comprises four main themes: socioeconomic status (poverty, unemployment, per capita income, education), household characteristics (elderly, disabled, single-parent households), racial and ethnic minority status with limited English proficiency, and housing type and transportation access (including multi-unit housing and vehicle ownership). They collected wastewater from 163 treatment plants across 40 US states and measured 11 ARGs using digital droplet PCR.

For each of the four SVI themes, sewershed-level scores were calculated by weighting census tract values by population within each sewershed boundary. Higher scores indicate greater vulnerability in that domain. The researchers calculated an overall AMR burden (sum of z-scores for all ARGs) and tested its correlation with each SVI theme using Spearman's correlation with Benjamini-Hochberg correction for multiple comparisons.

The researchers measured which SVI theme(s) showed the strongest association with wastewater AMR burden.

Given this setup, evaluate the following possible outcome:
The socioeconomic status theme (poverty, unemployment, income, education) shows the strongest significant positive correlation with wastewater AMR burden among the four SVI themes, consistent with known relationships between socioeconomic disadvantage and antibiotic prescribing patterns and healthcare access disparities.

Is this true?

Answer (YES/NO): NO